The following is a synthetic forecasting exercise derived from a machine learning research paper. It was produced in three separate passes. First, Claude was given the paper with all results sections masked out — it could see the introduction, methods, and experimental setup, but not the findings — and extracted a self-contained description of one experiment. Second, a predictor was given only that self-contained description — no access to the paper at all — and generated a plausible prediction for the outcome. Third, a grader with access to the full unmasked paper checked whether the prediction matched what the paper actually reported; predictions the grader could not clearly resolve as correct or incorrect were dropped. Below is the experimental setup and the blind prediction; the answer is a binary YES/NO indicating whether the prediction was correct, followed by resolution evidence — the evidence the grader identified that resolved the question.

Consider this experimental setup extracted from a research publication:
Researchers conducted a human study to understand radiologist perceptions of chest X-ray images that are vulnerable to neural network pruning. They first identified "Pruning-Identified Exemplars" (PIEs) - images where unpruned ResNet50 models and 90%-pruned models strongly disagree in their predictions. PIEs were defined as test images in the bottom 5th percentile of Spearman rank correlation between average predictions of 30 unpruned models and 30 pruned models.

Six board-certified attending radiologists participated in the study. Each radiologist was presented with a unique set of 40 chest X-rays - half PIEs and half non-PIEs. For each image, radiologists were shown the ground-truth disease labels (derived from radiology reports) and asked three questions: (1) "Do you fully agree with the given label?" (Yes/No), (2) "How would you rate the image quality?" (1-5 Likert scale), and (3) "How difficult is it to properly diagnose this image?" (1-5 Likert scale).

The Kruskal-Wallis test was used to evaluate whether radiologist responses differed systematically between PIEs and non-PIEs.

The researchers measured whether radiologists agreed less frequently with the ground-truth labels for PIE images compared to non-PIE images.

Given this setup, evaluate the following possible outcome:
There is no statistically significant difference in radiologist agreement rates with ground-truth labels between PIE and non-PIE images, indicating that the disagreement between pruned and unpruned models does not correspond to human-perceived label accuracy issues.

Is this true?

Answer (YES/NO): NO